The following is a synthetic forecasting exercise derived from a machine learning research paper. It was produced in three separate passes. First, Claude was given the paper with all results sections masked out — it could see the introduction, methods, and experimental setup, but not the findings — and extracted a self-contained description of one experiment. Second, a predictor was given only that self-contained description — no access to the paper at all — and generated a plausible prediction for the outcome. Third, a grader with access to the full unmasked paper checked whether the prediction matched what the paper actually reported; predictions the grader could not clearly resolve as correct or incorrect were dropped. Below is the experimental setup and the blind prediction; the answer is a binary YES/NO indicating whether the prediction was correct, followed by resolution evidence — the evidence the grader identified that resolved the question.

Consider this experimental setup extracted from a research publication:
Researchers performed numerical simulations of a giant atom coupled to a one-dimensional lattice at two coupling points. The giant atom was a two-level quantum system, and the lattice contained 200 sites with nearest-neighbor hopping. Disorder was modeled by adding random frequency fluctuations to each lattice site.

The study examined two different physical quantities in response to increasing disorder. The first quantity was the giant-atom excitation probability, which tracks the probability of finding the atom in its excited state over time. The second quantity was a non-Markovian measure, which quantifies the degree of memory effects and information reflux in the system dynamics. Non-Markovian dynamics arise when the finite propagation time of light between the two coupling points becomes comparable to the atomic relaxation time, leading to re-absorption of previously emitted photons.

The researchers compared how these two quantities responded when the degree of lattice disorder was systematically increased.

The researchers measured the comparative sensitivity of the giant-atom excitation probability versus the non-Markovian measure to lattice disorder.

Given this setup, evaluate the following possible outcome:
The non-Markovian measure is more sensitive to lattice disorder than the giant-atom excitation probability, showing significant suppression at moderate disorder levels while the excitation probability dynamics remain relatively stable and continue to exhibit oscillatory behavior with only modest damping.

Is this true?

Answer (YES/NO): NO